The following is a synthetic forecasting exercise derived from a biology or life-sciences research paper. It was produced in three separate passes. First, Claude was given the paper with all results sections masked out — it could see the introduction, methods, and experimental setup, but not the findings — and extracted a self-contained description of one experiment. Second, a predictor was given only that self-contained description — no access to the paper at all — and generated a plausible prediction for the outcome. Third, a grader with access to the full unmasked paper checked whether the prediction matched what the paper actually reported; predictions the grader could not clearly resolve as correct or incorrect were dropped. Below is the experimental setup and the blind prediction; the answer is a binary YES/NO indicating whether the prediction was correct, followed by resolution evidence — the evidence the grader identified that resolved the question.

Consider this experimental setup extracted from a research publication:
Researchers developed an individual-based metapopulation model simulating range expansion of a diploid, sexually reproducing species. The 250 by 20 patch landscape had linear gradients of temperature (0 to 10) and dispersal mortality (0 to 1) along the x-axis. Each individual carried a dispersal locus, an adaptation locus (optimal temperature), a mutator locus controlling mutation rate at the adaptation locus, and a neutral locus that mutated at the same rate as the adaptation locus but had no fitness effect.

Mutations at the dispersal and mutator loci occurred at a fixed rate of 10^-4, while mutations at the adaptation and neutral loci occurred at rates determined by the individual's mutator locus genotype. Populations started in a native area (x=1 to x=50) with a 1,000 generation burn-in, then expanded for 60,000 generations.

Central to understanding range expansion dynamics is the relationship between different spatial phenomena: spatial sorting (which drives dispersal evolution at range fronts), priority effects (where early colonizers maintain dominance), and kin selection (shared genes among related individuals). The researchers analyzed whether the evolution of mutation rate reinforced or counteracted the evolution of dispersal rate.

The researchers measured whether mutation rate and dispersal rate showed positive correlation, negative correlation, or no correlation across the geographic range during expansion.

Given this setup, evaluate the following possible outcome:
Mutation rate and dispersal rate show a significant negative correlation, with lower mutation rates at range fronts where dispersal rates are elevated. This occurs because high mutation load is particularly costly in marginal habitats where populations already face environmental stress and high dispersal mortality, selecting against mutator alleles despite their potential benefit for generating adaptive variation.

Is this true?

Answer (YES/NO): NO